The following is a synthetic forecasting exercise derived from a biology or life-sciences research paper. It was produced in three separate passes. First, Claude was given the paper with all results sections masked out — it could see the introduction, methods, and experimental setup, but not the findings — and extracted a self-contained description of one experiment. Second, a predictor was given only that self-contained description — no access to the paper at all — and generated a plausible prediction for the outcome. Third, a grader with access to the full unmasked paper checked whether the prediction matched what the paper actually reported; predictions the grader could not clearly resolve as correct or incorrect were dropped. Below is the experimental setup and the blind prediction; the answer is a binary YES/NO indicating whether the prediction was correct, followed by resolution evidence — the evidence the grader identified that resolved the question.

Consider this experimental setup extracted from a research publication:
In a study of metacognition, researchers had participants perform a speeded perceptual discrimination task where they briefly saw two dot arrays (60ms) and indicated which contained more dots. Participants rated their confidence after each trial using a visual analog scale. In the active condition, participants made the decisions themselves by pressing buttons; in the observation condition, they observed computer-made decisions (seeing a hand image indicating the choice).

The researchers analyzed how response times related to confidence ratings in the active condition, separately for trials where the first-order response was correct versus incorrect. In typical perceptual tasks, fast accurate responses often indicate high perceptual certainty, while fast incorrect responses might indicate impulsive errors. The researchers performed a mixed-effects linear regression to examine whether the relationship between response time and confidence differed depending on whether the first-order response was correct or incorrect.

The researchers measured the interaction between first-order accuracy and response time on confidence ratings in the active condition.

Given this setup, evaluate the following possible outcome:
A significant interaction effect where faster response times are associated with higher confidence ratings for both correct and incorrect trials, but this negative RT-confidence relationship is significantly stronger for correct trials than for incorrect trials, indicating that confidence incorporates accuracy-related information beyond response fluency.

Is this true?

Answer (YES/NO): NO